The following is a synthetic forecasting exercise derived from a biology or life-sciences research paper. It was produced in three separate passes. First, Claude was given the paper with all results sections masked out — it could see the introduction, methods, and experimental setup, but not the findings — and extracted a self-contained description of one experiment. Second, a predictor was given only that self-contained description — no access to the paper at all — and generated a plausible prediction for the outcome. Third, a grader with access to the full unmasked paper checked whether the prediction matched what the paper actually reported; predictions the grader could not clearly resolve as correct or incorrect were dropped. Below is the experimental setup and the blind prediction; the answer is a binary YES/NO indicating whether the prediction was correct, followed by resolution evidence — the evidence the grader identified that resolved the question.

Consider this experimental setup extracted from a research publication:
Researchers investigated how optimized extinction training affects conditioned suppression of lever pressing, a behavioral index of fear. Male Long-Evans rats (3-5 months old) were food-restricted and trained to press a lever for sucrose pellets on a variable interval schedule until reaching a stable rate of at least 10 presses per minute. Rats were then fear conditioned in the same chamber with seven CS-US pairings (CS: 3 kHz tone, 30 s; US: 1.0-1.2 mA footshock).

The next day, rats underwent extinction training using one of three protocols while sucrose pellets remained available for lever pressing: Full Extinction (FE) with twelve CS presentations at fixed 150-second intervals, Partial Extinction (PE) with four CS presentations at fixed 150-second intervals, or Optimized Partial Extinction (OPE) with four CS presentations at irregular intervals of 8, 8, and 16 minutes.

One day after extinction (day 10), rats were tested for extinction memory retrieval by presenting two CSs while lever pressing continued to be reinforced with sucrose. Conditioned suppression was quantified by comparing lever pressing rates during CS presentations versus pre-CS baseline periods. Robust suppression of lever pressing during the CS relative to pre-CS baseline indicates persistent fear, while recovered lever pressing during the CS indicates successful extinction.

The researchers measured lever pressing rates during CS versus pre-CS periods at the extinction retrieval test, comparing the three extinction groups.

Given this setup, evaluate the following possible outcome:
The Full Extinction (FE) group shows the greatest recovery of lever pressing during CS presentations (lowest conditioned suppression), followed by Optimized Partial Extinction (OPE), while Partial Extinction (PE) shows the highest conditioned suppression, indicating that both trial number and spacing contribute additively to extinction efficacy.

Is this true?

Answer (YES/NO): NO